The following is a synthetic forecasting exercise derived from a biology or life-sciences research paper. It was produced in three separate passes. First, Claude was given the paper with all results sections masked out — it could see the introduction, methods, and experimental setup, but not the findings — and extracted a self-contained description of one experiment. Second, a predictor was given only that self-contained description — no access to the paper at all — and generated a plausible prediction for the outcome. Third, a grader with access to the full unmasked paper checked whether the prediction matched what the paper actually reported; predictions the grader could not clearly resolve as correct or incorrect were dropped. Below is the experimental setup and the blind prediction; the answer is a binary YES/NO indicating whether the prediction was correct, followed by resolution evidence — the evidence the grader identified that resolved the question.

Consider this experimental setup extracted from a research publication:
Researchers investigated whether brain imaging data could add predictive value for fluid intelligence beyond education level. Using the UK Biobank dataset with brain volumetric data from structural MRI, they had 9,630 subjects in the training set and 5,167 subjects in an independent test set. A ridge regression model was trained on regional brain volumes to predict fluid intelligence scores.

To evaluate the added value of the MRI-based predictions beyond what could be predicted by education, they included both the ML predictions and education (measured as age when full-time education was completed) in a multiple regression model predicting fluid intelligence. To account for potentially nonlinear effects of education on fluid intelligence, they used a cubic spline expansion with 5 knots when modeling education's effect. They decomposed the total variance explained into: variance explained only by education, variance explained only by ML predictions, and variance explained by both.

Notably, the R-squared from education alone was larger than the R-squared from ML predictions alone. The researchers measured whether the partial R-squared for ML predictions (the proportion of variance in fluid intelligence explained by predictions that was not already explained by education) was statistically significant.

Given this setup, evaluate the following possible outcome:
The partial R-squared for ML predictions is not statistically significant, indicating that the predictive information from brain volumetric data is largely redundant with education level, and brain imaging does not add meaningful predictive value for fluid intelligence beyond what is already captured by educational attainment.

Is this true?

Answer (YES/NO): NO